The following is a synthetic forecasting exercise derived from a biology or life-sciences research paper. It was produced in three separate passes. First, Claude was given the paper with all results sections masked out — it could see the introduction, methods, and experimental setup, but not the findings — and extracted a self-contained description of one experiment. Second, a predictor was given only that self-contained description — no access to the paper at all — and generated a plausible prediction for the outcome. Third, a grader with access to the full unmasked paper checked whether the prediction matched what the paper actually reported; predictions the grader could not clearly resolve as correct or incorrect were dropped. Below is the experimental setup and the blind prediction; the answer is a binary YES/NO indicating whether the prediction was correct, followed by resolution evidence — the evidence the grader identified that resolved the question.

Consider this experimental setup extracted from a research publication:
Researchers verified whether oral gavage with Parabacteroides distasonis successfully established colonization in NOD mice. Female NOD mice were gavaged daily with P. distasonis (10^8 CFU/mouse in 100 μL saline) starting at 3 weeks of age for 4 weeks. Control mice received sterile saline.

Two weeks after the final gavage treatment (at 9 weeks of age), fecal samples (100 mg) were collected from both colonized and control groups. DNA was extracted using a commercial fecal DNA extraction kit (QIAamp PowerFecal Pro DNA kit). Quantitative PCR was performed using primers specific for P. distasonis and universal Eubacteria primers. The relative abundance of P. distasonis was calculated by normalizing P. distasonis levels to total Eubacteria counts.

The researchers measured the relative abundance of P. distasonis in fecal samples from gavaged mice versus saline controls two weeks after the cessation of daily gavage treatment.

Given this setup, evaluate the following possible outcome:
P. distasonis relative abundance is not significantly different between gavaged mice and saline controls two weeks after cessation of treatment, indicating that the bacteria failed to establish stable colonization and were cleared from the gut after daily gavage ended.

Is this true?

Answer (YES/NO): NO